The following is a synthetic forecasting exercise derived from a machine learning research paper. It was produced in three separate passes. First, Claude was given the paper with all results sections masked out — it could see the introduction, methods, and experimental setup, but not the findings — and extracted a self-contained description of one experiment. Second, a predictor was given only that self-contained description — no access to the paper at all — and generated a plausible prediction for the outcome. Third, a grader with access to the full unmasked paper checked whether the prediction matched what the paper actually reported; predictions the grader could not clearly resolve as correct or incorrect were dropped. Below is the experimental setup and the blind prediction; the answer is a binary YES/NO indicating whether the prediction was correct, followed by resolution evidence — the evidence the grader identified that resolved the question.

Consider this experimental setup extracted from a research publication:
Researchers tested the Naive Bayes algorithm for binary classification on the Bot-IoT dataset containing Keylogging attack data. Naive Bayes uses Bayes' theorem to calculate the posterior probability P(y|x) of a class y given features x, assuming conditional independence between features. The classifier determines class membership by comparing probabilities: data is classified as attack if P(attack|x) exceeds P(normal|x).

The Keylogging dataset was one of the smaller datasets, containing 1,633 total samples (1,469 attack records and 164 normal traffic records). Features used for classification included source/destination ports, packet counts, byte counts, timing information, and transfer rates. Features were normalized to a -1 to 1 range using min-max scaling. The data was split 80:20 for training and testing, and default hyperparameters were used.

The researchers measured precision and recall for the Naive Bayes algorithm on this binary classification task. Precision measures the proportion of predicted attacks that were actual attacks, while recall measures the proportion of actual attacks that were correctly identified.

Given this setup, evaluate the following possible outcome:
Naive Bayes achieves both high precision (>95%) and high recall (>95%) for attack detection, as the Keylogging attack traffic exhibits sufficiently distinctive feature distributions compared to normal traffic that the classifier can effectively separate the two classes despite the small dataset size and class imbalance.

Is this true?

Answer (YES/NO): NO